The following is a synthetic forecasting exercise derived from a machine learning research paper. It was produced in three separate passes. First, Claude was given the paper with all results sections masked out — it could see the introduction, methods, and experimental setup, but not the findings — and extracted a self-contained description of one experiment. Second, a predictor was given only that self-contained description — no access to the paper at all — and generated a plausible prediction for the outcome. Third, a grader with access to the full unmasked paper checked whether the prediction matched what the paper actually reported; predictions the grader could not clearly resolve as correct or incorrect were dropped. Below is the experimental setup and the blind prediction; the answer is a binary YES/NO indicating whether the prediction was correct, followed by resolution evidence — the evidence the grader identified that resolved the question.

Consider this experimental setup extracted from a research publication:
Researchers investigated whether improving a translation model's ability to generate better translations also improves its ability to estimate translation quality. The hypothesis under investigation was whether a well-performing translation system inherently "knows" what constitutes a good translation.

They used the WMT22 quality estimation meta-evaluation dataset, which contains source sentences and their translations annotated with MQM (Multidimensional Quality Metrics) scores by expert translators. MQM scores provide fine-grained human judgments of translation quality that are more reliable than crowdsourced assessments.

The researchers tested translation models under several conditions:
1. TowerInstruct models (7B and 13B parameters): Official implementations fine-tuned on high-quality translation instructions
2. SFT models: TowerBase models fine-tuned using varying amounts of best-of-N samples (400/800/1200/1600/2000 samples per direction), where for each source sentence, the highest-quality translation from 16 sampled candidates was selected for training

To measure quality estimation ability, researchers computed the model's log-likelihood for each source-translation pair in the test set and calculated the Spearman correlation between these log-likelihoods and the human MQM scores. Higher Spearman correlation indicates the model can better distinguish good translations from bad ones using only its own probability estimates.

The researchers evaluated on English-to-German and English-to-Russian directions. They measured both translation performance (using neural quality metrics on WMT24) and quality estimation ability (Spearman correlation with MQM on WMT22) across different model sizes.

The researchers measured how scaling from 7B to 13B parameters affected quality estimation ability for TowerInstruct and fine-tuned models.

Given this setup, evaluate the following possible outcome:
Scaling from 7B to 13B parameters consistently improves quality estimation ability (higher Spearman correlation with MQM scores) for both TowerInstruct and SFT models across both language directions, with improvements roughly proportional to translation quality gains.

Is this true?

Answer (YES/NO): NO